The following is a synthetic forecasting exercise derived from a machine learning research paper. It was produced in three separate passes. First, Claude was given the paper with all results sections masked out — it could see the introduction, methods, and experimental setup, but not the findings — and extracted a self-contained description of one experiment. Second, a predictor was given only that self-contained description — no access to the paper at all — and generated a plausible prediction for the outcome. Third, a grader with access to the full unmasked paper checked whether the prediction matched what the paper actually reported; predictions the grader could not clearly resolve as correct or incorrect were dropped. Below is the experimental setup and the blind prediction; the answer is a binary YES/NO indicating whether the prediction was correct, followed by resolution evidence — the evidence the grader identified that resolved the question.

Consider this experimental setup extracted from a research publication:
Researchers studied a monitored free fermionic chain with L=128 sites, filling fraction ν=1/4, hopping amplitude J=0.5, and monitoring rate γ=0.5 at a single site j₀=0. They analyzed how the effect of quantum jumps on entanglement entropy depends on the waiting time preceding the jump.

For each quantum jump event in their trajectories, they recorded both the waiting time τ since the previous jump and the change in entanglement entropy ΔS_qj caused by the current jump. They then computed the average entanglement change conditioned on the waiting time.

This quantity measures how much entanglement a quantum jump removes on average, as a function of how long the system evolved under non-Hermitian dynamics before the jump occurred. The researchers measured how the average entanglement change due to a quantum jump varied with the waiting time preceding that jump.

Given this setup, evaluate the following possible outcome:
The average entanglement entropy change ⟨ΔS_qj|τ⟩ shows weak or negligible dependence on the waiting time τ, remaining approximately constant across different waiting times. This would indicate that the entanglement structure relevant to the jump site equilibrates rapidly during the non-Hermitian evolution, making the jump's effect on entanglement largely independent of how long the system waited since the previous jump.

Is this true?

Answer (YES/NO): NO